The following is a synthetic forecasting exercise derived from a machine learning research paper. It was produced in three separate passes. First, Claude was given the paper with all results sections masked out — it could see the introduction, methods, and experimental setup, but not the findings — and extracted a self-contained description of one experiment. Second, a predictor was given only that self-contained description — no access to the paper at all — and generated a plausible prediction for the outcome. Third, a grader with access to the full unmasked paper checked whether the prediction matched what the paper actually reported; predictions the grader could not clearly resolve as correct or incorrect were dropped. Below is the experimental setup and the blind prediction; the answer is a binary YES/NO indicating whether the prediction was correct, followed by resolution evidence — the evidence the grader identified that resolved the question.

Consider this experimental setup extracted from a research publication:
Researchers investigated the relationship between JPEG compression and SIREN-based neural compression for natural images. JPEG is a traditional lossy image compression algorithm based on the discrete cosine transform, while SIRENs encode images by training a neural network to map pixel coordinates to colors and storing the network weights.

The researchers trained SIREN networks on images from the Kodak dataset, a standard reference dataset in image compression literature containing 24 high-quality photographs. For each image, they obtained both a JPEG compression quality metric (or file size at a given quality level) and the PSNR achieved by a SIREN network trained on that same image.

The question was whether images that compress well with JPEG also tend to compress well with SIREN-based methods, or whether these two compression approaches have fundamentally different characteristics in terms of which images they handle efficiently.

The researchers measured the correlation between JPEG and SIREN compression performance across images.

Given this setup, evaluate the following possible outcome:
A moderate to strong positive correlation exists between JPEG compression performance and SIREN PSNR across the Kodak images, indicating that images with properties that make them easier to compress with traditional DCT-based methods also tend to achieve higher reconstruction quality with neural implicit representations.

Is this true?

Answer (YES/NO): YES